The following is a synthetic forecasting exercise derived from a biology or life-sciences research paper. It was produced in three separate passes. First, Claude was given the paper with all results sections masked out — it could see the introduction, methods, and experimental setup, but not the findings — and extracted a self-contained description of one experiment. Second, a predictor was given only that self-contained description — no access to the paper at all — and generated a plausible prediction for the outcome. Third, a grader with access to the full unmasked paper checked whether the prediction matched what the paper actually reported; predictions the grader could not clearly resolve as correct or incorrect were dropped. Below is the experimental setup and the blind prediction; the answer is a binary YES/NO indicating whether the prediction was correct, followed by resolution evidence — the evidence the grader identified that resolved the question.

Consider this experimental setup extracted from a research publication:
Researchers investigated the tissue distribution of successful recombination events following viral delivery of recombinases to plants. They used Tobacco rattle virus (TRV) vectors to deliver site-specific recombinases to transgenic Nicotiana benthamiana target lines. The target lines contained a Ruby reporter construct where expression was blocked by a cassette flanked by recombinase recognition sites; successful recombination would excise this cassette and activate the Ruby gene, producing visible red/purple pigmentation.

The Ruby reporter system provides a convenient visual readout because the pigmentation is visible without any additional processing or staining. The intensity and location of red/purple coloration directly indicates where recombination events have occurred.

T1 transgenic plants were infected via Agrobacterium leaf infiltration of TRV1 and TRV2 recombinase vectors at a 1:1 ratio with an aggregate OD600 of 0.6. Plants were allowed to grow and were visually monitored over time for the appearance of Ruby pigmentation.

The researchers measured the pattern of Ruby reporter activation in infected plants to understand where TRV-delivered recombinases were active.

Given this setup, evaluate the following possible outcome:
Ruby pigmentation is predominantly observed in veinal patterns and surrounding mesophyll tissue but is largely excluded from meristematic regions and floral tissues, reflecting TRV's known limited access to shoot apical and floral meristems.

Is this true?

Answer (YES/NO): NO